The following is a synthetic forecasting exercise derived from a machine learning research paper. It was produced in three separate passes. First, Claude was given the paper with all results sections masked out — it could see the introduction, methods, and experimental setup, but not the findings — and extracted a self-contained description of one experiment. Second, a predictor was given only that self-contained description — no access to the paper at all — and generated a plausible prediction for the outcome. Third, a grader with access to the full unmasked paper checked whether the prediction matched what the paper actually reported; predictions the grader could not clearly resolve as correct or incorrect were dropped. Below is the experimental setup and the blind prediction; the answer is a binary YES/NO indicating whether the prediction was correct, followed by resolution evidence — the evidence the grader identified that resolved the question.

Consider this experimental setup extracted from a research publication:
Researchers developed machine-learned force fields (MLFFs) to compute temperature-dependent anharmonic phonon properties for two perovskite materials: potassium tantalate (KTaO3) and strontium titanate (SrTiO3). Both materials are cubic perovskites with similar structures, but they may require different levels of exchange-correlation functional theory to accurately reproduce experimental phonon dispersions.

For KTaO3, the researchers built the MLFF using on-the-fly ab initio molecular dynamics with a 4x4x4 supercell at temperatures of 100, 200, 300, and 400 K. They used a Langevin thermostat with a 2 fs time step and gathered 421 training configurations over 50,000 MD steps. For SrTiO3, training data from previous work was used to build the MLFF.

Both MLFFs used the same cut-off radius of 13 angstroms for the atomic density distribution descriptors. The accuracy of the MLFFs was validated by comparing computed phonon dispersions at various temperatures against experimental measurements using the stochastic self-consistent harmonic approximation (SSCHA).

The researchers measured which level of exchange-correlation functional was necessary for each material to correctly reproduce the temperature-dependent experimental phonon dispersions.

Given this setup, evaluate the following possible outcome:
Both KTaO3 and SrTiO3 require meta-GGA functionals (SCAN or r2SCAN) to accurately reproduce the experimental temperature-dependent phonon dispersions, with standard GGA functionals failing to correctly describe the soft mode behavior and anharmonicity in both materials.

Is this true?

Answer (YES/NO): NO